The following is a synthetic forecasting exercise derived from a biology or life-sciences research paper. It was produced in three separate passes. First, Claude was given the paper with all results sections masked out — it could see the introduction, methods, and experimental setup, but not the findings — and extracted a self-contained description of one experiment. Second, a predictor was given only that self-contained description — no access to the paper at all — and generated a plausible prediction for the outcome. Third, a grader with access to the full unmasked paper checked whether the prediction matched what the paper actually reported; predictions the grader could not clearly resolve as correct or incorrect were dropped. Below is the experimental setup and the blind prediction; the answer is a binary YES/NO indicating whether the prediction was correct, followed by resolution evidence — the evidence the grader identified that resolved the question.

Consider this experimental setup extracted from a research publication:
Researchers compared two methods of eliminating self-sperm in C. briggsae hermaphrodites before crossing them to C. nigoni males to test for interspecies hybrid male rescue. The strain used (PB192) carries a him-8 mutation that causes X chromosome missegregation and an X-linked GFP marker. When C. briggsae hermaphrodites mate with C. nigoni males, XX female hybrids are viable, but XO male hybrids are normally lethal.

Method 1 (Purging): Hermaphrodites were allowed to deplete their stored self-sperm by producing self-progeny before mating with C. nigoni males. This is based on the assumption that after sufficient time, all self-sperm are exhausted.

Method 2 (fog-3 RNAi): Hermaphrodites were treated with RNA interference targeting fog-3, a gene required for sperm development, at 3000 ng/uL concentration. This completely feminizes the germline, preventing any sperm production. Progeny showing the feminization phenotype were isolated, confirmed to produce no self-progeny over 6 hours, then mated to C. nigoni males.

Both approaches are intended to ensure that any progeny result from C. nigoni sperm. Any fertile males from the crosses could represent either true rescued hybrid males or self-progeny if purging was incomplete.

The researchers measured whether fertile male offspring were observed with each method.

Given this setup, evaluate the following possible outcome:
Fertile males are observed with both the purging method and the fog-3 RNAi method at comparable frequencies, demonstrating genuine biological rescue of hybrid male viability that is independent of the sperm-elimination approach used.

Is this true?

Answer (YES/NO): NO